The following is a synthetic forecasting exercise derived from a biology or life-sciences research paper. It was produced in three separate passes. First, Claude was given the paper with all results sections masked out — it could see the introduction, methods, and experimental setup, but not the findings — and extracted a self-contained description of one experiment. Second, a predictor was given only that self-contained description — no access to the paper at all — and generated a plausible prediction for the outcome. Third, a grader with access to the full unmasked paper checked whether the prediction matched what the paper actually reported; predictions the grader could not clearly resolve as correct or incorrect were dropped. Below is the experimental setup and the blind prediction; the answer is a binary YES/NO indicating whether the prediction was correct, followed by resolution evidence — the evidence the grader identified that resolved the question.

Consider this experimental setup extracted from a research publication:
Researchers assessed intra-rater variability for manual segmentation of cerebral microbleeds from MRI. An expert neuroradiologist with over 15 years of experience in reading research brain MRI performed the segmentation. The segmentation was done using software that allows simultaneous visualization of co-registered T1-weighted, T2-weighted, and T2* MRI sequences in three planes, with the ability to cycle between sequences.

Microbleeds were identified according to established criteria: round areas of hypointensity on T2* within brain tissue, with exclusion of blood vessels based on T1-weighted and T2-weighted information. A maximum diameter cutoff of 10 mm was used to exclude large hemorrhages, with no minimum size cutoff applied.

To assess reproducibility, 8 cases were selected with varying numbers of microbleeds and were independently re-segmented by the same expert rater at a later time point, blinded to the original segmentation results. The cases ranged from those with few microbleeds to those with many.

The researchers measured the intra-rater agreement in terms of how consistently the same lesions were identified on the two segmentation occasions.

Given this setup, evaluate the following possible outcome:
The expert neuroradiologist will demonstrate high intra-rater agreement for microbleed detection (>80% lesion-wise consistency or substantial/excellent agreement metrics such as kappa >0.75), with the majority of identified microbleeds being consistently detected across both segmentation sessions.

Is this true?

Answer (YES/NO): YES